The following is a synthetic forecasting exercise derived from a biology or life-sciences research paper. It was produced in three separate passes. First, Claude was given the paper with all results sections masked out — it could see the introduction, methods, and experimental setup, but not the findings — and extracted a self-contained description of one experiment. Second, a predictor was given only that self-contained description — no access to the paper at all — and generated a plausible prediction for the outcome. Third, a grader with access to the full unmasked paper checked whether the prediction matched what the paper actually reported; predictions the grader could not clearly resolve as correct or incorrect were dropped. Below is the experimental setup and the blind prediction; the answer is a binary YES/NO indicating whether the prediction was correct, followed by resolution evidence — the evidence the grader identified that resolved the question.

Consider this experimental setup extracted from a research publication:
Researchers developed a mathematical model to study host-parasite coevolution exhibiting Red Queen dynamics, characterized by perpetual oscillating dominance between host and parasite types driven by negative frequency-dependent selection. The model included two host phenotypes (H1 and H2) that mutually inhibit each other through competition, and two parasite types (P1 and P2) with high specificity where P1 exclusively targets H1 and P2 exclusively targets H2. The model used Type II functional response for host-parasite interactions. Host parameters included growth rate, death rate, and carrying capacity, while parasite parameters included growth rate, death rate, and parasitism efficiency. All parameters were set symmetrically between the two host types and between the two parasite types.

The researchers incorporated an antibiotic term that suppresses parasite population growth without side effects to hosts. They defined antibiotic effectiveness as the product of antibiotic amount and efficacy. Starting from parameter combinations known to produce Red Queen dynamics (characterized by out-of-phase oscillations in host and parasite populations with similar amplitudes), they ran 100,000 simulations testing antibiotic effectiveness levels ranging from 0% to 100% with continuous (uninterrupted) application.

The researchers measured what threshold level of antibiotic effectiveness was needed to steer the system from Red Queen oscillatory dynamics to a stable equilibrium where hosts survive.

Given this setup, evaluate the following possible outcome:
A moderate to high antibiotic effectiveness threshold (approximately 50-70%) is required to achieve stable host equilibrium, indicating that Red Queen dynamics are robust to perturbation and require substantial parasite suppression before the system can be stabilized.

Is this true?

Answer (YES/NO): NO